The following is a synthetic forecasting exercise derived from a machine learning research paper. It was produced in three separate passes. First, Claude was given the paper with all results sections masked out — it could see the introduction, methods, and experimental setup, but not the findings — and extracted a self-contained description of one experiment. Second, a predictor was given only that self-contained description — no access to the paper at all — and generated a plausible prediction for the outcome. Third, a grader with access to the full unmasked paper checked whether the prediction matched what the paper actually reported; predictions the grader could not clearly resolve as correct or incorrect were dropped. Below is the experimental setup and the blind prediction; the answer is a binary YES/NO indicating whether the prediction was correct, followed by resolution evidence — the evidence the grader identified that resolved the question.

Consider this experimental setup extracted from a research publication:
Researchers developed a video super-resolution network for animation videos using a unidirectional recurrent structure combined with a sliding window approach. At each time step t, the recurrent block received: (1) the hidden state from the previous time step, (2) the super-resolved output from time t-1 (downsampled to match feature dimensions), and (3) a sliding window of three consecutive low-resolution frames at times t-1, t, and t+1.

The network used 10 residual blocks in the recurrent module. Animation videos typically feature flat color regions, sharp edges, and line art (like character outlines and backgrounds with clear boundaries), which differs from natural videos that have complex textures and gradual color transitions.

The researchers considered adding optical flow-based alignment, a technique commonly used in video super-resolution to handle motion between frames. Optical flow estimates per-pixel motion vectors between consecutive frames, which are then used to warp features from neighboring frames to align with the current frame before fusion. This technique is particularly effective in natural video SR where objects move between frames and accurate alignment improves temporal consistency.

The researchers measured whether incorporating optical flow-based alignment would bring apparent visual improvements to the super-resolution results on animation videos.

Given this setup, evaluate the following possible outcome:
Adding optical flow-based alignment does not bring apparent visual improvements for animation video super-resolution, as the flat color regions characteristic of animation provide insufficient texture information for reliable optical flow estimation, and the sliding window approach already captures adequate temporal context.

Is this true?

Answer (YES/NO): YES